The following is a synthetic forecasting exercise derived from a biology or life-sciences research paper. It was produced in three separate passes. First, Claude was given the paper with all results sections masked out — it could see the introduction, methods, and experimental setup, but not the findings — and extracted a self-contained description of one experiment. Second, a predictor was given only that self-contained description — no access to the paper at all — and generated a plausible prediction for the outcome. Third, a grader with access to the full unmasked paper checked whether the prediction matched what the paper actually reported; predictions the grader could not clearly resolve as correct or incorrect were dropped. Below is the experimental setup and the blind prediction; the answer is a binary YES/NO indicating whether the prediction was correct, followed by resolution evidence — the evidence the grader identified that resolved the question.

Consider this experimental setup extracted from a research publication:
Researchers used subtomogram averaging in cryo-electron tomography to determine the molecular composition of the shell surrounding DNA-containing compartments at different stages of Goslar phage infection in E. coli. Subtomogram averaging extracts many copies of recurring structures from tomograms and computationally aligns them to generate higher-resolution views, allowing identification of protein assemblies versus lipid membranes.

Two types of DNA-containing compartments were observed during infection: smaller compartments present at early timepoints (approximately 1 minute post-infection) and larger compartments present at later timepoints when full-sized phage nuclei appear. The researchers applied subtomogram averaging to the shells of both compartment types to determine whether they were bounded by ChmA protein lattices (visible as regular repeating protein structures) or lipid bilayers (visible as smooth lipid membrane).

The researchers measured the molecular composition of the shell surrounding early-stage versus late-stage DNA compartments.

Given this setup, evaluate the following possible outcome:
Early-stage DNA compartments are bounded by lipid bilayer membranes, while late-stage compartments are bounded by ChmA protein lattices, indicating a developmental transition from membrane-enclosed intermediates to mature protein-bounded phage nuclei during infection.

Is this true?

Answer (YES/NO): YES